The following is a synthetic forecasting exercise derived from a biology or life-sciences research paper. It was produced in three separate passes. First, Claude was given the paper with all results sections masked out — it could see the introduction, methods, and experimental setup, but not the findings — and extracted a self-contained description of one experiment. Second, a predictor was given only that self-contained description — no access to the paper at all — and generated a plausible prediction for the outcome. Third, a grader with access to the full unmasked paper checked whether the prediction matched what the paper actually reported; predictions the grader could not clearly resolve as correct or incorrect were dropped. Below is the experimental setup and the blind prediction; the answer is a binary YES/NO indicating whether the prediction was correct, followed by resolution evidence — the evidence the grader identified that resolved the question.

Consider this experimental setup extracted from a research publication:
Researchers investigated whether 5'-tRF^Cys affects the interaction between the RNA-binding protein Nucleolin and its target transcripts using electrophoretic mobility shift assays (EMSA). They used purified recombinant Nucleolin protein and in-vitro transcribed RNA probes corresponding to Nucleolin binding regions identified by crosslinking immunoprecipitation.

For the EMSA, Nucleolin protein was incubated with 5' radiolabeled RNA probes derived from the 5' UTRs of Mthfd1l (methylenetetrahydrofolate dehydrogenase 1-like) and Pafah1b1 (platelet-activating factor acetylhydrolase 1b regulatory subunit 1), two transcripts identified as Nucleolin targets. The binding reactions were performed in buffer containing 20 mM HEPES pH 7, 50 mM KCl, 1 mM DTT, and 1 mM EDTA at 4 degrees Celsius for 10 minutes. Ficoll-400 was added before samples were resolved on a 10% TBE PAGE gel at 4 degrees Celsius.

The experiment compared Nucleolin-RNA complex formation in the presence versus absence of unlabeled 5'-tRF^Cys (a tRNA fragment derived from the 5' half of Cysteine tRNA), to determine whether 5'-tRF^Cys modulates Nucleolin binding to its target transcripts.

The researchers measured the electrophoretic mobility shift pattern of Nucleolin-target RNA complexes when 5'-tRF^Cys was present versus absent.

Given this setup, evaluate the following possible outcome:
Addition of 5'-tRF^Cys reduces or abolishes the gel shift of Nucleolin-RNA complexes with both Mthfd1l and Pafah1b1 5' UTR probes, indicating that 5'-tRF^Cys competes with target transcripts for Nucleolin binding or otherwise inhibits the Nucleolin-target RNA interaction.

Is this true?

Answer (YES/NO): NO